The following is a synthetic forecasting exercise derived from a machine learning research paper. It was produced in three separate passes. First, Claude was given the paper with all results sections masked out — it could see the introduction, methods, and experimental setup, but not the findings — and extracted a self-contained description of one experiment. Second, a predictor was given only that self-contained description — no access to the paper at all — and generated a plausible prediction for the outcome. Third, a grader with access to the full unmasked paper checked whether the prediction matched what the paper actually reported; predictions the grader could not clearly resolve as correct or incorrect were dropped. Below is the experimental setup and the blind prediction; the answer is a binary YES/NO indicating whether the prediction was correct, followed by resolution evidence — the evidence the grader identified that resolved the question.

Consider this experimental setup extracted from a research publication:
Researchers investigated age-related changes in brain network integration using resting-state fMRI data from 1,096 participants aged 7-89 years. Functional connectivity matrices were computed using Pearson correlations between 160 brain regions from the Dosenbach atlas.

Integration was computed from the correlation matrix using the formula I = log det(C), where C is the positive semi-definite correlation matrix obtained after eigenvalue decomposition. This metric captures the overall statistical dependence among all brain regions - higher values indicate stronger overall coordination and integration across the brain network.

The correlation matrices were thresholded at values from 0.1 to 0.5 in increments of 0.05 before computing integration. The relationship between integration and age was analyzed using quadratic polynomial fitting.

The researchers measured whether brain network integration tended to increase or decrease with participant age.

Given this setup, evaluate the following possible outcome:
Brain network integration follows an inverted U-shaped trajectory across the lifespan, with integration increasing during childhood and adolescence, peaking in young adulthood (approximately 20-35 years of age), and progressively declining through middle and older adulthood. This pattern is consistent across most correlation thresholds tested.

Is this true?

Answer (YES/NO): NO